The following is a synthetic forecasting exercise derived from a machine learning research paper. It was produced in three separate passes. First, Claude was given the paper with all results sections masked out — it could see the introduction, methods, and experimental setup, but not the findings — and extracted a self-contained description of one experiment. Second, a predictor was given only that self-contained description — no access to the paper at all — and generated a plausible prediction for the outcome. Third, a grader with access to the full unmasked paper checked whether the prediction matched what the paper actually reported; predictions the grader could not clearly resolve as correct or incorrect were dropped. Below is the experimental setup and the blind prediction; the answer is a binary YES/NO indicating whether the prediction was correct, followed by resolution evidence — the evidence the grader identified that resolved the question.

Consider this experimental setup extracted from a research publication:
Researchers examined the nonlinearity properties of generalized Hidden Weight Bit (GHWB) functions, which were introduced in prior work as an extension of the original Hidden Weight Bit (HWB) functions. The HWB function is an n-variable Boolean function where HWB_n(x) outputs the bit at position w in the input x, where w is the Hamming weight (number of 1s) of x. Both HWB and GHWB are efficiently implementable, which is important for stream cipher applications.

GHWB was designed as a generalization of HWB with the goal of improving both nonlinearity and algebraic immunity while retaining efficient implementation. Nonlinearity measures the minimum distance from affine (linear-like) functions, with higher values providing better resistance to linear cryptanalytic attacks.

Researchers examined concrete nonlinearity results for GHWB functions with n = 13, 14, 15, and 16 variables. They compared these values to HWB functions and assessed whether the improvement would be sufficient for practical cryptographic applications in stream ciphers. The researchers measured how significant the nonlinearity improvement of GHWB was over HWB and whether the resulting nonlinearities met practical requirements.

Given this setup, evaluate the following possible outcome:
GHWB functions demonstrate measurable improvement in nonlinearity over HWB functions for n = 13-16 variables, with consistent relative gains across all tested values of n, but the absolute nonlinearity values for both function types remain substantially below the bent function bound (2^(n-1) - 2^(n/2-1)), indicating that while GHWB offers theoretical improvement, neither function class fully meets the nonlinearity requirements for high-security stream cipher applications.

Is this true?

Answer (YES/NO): NO